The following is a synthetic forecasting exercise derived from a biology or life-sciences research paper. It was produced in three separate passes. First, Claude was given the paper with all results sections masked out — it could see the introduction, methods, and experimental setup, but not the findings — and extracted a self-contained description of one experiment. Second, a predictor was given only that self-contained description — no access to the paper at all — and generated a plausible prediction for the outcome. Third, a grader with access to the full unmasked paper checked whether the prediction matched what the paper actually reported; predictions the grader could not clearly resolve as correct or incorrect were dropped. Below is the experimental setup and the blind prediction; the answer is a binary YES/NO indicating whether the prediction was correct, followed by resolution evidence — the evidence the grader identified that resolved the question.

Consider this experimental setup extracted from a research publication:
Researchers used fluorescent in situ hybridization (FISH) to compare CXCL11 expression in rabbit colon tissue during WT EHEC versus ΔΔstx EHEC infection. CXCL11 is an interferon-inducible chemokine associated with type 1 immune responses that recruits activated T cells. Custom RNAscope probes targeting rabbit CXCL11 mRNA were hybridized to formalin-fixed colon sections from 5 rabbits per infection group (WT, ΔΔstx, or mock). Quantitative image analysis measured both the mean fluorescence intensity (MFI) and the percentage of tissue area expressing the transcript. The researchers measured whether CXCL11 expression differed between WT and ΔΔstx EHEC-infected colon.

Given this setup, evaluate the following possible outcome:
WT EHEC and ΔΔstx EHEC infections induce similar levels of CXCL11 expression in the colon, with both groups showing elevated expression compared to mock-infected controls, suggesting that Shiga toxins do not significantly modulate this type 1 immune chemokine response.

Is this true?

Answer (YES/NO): NO